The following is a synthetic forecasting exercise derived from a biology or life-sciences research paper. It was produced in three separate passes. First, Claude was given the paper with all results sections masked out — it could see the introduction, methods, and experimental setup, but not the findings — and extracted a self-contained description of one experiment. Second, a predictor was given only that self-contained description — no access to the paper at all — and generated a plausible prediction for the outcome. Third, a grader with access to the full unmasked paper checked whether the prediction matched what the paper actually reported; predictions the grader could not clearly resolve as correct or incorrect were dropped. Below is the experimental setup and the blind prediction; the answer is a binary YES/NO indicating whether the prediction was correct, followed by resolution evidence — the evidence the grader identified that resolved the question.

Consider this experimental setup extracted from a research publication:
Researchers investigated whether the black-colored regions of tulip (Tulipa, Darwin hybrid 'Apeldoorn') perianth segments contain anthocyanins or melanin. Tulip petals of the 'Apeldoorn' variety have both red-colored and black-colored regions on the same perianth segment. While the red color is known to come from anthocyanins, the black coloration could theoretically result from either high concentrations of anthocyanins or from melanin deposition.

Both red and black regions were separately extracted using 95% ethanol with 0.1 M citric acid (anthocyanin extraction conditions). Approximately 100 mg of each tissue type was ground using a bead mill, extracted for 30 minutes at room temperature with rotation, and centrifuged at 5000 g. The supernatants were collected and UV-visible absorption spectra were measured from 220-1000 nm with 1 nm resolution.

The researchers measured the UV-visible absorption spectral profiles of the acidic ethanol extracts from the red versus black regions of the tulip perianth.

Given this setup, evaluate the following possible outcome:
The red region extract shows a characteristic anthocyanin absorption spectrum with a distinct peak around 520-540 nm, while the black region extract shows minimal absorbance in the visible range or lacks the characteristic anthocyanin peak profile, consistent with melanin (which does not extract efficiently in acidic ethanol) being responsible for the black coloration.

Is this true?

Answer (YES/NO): NO